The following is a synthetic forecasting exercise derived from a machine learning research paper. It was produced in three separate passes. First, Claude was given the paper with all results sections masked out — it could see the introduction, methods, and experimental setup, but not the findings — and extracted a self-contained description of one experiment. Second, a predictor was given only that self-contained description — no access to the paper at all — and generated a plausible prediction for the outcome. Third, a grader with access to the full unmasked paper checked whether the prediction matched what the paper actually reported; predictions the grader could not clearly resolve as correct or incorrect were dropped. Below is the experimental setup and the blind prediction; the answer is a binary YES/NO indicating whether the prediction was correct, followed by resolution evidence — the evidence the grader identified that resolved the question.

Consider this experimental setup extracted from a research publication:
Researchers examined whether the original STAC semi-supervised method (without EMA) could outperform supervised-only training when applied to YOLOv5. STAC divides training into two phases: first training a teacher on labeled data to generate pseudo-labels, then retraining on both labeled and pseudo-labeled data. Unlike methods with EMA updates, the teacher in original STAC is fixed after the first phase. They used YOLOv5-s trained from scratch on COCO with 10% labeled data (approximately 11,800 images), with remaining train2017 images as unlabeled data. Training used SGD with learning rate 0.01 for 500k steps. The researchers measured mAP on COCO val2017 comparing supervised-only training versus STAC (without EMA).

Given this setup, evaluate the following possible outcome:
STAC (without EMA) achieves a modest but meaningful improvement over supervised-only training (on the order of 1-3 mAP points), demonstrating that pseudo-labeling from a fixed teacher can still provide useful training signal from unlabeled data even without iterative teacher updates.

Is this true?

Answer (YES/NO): NO